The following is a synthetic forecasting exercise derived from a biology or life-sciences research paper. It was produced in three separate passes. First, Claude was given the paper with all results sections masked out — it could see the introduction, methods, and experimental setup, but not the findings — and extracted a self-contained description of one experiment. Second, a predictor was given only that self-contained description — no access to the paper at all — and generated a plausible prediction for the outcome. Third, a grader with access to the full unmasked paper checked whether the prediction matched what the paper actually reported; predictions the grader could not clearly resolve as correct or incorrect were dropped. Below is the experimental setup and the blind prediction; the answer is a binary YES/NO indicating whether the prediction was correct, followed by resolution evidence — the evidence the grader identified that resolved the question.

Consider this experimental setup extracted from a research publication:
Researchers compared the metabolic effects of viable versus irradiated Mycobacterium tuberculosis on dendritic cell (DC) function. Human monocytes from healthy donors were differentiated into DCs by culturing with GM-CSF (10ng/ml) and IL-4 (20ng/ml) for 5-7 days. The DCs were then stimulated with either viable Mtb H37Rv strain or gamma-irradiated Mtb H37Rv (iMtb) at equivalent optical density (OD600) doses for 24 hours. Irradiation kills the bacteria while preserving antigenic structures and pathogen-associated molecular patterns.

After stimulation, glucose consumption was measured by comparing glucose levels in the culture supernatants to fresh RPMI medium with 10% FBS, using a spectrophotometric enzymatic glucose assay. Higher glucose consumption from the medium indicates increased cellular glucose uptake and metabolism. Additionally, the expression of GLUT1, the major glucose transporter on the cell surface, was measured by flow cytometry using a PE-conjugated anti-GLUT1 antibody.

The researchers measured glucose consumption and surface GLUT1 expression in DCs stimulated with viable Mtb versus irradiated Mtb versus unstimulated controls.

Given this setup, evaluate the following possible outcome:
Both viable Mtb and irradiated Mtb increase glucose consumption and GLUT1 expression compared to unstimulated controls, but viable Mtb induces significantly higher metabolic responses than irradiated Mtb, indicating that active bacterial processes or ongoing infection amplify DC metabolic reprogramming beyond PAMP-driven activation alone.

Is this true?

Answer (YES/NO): NO